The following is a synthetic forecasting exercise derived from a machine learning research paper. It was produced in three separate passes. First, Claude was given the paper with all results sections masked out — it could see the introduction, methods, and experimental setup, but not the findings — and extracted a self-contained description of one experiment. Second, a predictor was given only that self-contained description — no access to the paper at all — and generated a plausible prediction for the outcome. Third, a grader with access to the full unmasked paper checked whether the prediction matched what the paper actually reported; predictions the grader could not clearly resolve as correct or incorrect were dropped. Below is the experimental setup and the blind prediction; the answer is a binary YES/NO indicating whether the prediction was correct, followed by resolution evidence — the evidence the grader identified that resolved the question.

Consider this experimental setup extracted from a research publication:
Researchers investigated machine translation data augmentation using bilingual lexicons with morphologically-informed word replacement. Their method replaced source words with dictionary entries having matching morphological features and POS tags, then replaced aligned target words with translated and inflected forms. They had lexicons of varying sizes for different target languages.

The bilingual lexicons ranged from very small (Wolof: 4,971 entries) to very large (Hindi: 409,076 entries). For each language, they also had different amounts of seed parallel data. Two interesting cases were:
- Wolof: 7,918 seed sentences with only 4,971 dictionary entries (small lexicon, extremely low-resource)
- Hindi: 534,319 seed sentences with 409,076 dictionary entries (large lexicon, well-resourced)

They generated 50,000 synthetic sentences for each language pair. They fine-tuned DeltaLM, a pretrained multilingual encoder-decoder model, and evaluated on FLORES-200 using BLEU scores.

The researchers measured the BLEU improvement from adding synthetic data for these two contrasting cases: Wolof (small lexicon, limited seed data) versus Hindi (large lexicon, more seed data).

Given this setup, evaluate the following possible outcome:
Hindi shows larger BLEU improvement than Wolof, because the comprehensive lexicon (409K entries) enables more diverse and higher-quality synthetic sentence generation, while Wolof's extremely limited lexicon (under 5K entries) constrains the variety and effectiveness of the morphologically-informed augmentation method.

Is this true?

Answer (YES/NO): YES